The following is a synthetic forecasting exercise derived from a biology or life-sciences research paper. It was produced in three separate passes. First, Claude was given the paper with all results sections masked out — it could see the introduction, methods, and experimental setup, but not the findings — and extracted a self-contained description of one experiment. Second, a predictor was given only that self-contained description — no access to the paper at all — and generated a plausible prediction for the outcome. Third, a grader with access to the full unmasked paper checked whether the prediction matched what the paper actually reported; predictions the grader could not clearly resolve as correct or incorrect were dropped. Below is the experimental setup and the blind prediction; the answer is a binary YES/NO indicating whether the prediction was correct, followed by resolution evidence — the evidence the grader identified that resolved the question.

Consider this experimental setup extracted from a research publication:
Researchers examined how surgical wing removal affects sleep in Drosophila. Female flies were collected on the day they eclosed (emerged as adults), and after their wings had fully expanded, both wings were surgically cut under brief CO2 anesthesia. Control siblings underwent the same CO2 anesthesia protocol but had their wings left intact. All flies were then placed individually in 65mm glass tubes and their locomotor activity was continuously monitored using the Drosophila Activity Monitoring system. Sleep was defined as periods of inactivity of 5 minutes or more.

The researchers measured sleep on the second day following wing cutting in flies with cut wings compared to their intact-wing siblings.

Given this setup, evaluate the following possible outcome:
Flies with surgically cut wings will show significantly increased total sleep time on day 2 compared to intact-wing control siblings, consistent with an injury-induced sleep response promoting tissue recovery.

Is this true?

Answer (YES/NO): NO